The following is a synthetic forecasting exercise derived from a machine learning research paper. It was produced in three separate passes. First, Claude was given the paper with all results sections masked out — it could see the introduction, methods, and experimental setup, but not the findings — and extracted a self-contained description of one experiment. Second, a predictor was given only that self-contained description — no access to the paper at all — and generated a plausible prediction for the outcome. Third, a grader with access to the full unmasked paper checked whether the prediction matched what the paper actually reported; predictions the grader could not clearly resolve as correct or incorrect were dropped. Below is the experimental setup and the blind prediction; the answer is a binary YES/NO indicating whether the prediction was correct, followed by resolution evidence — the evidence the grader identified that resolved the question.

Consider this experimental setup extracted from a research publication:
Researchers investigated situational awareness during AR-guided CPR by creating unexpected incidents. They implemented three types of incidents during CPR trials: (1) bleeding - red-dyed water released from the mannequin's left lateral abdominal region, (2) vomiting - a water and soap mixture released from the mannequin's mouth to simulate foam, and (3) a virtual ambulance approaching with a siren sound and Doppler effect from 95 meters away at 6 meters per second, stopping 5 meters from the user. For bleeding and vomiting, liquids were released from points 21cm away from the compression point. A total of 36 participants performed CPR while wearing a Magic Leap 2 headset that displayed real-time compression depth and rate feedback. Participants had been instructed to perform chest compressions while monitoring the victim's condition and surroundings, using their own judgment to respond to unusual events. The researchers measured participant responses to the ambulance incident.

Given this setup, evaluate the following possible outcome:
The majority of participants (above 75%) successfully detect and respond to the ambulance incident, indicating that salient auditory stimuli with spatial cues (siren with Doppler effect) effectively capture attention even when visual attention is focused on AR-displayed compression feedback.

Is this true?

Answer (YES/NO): NO